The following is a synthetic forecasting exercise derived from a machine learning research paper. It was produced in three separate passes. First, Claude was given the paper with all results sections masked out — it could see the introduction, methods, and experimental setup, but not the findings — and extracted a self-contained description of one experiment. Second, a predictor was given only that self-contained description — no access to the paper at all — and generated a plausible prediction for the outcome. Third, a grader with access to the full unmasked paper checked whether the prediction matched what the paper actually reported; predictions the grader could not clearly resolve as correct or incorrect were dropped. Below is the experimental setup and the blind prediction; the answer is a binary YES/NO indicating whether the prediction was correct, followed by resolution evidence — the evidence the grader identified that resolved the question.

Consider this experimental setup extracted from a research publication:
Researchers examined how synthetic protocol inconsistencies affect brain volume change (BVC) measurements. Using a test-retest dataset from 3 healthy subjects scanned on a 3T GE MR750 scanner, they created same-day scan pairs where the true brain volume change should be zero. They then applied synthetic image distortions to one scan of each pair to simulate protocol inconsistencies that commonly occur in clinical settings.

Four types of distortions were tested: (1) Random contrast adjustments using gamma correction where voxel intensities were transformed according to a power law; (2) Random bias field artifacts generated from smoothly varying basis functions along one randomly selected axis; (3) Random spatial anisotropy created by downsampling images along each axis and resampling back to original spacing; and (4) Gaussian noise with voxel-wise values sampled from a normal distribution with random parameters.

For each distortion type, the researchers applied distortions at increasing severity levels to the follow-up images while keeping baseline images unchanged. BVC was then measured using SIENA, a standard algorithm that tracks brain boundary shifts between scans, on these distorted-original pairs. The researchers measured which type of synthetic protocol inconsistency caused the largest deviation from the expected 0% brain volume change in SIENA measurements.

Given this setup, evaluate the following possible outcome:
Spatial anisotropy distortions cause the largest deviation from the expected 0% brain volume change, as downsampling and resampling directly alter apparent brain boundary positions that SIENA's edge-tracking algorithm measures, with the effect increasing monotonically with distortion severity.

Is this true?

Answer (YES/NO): NO